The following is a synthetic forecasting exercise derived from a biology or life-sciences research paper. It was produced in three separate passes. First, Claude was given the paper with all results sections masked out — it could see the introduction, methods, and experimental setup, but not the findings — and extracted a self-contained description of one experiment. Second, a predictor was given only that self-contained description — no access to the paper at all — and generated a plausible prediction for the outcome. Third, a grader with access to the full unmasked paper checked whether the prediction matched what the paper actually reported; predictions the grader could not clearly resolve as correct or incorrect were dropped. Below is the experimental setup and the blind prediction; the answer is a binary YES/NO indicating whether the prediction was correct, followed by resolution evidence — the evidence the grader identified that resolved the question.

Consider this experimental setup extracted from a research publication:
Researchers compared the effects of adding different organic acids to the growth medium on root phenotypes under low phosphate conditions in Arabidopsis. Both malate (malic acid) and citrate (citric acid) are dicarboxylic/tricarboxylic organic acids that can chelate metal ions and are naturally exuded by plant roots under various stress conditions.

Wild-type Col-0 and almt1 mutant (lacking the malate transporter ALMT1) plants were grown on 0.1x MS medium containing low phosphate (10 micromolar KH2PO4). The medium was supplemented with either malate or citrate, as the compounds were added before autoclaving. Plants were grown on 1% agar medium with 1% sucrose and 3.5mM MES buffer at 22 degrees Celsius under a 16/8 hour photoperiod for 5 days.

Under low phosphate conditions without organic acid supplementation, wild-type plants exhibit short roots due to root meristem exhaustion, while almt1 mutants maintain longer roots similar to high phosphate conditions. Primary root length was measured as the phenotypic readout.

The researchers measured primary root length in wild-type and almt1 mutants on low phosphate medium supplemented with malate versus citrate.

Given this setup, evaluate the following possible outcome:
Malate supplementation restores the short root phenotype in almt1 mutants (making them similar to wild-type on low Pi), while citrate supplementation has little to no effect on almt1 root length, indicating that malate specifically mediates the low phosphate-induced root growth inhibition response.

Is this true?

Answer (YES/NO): YES